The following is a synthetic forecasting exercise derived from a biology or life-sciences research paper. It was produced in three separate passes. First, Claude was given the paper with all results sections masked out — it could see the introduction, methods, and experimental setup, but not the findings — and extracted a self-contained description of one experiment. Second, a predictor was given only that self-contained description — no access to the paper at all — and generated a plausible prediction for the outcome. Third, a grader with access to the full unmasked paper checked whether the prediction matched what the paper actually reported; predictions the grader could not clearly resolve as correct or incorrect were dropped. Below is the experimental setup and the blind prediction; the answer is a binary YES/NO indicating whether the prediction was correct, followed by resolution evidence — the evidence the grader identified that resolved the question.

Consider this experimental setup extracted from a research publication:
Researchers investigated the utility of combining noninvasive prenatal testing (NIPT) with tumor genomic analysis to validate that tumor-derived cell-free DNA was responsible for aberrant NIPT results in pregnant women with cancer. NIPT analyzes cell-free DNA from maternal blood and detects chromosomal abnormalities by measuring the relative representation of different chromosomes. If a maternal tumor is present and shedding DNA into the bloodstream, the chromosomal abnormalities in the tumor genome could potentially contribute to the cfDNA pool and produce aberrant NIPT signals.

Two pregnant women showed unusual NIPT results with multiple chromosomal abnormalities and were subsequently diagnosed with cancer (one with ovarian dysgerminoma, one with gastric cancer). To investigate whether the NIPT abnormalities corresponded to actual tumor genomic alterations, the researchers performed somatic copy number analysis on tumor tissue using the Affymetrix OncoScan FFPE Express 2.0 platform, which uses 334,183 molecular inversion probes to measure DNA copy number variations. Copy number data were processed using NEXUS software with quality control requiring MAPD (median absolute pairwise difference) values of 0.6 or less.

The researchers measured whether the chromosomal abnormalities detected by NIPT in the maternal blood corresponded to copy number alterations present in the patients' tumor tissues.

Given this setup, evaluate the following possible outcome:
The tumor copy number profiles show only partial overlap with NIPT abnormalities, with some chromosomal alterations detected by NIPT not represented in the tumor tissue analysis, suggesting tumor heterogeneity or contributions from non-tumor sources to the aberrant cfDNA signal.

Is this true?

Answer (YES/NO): NO